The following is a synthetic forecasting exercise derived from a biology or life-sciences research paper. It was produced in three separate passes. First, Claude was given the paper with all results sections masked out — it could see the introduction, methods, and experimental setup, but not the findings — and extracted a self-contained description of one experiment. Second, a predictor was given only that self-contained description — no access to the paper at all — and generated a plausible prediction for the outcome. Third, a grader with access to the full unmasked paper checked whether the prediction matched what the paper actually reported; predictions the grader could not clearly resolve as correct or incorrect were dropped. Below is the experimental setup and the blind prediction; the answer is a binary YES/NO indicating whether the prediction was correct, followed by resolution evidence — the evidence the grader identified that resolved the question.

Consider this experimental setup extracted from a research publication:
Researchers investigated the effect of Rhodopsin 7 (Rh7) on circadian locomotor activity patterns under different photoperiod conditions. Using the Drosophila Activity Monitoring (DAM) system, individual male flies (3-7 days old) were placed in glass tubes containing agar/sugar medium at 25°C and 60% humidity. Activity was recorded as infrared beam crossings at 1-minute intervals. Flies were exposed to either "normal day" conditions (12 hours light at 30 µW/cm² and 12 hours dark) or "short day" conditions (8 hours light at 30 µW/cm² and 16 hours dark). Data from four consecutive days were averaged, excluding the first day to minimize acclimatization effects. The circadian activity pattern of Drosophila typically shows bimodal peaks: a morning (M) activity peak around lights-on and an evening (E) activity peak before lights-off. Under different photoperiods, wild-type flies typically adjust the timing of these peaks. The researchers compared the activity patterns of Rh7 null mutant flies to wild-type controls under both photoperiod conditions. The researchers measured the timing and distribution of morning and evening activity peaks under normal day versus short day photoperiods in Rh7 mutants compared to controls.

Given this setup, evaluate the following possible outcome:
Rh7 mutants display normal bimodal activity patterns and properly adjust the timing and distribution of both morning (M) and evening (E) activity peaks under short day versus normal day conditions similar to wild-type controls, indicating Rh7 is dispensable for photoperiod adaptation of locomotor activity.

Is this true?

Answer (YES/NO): NO